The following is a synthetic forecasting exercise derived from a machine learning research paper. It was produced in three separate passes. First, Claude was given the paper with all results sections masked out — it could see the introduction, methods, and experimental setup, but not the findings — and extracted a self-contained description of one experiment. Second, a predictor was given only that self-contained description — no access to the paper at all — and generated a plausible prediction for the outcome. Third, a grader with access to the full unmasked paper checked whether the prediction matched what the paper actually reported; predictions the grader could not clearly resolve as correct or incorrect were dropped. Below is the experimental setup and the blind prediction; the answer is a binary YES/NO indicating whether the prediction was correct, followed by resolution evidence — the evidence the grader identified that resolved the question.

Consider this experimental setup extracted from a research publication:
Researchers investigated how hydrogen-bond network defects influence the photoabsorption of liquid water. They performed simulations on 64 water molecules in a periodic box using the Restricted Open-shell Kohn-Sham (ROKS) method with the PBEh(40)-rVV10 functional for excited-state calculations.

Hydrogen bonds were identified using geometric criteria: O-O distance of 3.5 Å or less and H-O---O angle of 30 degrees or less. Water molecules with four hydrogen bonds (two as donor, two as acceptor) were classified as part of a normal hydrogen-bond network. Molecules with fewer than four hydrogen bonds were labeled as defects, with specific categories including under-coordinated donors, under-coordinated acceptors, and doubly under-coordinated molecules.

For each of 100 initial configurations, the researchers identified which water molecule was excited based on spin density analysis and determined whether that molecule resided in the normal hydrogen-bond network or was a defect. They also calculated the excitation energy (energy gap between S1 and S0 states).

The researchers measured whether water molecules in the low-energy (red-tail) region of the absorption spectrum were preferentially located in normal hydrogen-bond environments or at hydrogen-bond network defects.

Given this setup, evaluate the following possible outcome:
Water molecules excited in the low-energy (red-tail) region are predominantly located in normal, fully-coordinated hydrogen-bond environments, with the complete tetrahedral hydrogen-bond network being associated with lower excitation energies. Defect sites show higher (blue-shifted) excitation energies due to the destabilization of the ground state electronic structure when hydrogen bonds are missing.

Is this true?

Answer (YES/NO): NO